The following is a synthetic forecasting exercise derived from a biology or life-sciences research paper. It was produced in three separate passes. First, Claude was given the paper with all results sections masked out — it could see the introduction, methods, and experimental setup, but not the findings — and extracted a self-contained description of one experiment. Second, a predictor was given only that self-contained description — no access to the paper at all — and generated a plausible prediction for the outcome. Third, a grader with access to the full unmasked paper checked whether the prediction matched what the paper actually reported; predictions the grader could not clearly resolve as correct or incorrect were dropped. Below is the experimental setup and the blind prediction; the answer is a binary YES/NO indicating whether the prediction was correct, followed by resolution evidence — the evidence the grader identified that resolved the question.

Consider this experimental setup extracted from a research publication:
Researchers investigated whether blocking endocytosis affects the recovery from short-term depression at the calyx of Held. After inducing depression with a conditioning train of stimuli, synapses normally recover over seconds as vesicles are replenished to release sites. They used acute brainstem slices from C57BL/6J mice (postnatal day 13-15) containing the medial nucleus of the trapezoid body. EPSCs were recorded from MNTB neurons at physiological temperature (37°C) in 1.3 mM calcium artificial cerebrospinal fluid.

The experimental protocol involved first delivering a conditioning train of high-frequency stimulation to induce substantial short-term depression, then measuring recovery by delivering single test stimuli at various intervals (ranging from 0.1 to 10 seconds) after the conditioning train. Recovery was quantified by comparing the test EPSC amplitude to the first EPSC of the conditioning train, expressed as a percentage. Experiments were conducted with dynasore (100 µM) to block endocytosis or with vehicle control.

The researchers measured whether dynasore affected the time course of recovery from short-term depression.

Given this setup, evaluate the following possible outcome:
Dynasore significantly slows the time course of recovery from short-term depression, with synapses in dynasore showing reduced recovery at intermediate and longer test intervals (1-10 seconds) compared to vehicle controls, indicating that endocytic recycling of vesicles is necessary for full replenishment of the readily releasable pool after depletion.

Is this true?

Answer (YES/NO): NO